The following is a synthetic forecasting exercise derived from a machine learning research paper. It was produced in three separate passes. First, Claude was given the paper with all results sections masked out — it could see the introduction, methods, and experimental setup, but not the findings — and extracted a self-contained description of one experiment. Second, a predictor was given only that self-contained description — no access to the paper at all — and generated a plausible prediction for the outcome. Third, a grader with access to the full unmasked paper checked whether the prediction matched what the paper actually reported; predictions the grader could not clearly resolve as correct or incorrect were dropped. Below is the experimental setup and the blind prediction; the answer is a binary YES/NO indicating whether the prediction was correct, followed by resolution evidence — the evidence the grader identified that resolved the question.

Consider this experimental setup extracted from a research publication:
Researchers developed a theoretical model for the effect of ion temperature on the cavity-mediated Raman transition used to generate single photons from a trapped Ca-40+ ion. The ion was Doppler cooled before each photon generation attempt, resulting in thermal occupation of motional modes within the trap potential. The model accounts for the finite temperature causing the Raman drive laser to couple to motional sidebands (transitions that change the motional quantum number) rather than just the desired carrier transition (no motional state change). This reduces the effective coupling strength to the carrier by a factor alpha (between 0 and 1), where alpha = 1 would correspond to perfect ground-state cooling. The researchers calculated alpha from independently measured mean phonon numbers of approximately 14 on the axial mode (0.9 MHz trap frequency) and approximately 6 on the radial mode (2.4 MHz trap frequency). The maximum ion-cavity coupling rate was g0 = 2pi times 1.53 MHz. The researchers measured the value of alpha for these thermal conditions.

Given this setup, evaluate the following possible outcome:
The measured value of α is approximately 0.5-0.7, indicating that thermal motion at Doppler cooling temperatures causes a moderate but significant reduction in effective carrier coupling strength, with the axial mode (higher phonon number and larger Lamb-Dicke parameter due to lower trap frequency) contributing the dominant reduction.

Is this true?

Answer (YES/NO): NO